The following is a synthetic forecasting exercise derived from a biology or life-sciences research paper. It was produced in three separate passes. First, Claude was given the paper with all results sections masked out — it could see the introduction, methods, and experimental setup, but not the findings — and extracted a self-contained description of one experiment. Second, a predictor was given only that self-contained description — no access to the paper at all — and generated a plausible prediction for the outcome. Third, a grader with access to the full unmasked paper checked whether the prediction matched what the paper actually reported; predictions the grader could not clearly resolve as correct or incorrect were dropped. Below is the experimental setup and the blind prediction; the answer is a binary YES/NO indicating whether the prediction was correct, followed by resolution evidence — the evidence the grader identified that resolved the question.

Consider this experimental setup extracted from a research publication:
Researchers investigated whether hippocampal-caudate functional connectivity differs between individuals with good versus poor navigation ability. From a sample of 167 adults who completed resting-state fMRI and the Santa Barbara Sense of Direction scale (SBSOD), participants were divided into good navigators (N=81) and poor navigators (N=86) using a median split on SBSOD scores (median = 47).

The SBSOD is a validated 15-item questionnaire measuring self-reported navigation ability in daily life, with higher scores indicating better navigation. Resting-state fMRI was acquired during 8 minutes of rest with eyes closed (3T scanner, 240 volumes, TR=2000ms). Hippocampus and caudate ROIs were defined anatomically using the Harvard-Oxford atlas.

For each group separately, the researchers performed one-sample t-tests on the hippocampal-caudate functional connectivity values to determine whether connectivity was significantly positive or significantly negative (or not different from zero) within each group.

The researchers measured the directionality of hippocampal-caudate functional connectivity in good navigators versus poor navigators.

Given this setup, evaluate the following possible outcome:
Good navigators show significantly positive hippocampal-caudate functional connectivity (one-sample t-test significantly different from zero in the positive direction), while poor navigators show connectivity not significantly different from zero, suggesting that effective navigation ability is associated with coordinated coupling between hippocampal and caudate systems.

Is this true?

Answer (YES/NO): YES